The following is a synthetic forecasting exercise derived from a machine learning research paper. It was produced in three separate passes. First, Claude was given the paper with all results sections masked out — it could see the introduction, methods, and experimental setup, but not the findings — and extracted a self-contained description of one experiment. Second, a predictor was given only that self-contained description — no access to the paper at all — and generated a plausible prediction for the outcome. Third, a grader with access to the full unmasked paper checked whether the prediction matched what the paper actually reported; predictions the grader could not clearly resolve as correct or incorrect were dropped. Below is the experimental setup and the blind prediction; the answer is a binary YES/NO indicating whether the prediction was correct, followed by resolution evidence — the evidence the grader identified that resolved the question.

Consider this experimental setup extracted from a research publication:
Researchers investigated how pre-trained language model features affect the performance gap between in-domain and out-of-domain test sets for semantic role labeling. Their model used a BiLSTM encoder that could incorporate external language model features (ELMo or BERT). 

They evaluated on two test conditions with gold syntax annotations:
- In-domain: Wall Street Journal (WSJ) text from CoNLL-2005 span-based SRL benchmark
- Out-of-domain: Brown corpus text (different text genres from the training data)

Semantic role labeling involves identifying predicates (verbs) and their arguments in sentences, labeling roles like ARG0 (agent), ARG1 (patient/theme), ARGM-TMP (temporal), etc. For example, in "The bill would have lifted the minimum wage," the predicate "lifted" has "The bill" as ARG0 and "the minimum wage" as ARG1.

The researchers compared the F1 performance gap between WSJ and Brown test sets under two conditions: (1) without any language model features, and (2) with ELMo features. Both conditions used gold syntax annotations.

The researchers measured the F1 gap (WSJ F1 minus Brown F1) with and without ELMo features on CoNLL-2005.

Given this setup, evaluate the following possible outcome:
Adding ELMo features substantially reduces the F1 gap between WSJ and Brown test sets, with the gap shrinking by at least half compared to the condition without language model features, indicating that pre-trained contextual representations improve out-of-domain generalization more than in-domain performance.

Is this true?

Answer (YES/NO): NO